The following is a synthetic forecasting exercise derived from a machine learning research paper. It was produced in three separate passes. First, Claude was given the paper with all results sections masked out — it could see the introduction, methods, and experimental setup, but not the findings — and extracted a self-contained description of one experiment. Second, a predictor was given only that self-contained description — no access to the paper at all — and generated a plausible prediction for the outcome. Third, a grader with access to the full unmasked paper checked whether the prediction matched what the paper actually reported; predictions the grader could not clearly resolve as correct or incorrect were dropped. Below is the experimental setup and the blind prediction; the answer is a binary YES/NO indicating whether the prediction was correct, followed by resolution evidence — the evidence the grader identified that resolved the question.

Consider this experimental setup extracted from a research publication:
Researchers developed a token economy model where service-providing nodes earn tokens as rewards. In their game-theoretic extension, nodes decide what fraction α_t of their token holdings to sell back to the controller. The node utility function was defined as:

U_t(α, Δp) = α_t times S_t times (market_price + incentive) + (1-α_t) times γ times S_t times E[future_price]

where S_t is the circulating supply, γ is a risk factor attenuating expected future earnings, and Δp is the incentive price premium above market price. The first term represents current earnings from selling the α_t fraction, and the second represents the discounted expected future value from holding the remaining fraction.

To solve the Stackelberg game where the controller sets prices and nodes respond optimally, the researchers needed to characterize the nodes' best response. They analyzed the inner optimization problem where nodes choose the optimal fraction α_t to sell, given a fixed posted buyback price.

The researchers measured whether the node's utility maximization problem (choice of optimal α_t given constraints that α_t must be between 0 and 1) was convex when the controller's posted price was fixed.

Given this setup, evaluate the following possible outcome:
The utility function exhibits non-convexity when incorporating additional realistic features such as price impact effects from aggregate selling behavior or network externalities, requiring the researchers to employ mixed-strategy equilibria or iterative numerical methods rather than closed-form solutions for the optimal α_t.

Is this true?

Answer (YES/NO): NO